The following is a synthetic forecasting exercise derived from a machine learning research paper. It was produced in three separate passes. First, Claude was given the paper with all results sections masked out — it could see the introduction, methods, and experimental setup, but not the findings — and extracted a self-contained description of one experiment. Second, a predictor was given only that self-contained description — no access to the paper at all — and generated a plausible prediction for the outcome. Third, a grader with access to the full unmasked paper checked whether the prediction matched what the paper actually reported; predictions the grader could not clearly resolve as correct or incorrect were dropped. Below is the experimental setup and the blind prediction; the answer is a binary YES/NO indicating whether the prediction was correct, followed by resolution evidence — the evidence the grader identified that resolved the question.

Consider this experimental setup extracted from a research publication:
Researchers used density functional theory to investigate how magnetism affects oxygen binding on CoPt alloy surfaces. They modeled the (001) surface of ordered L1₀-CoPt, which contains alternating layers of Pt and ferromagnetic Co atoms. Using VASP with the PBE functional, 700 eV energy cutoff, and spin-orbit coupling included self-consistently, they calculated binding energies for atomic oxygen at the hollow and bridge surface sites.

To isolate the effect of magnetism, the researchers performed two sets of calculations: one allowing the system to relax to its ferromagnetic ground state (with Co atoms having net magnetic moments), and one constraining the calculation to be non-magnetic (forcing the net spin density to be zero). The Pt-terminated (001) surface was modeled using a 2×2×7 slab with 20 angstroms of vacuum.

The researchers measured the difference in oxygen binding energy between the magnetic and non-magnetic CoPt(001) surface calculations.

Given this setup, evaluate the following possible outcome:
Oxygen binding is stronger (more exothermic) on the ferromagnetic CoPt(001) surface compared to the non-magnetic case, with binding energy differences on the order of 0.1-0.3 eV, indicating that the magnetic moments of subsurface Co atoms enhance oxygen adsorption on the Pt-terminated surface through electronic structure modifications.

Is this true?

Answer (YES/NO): NO